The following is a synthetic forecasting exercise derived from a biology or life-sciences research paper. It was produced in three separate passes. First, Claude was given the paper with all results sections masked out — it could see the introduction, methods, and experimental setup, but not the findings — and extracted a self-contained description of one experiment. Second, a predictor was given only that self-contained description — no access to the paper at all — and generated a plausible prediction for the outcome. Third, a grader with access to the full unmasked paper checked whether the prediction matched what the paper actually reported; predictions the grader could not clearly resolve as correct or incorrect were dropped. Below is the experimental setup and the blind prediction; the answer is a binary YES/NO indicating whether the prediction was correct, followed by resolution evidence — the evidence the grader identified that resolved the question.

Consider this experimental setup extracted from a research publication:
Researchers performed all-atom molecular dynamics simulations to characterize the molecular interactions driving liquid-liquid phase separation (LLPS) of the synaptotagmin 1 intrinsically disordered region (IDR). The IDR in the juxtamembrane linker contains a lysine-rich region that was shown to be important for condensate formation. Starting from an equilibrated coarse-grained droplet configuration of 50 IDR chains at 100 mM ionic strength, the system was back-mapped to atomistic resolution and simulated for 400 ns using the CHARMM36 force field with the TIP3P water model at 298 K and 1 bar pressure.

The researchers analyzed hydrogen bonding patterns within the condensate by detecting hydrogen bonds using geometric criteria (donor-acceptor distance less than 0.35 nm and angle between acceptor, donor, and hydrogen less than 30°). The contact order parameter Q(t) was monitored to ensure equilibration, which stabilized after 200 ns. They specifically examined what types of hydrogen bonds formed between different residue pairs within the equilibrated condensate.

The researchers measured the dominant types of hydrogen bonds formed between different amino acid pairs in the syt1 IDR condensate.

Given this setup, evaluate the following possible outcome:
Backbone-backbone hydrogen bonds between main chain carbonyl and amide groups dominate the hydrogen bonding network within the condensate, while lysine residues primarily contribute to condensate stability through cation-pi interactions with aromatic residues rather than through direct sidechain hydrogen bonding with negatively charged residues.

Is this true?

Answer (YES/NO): NO